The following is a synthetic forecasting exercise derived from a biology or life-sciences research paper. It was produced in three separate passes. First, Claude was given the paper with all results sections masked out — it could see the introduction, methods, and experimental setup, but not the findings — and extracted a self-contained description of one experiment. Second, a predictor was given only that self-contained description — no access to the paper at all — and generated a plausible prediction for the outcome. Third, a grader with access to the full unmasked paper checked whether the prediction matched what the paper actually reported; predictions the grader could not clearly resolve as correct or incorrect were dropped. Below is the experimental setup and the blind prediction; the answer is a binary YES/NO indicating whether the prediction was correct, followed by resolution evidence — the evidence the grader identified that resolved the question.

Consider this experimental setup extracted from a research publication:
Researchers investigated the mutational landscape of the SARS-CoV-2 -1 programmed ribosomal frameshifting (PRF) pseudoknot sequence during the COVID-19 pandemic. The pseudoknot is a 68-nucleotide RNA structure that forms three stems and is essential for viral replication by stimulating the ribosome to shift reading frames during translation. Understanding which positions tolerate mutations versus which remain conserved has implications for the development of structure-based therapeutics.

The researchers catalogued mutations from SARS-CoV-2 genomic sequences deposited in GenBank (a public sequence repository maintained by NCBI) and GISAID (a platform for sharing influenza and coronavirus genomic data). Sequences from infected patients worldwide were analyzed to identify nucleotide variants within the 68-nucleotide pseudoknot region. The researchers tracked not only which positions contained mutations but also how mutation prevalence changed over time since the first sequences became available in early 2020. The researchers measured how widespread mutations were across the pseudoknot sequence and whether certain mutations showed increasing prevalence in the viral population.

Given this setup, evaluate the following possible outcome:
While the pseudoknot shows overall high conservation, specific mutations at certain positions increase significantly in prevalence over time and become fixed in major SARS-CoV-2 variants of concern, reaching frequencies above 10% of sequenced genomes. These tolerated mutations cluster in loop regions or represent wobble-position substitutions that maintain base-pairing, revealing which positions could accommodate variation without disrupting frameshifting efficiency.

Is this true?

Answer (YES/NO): NO